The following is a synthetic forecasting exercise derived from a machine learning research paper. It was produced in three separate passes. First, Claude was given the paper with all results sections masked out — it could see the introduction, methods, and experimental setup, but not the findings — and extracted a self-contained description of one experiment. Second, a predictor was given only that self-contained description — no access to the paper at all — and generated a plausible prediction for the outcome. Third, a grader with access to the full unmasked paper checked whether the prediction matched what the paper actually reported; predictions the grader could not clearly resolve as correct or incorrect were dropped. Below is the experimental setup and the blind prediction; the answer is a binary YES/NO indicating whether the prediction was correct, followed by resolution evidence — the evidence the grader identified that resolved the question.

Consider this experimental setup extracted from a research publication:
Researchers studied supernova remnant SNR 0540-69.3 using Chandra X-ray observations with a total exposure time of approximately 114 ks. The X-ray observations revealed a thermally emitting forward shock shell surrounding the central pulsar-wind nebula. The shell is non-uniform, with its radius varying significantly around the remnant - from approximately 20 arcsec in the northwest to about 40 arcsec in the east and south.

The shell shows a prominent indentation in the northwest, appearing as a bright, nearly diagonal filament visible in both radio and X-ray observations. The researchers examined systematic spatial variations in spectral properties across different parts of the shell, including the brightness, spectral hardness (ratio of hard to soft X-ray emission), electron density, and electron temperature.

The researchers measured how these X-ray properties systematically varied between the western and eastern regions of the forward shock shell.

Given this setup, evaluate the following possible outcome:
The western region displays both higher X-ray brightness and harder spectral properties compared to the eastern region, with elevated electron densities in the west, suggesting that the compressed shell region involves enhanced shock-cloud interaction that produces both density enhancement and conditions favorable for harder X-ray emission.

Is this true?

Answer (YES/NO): NO